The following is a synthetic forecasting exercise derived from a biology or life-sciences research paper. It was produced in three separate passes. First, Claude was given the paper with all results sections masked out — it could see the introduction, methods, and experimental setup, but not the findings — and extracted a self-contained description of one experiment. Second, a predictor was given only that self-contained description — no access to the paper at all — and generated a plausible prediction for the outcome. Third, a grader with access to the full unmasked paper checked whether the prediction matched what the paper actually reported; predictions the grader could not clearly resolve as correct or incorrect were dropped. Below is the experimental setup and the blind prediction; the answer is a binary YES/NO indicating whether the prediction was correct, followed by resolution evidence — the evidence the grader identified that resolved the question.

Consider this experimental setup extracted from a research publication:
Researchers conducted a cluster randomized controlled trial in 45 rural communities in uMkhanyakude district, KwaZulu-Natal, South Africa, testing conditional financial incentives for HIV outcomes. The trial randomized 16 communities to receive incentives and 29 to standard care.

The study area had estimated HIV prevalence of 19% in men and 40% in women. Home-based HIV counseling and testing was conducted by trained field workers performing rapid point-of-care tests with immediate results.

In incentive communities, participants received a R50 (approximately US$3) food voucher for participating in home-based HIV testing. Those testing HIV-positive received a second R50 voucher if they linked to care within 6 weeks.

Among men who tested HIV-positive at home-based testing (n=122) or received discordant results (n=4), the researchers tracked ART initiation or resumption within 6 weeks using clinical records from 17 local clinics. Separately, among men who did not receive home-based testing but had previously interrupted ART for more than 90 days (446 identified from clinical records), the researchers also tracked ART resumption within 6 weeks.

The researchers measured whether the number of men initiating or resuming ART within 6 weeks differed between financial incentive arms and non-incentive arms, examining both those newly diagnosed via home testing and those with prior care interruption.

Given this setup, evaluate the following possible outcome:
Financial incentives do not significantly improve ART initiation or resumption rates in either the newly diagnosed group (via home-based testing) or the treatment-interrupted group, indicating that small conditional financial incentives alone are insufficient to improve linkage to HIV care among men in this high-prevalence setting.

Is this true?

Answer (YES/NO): YES